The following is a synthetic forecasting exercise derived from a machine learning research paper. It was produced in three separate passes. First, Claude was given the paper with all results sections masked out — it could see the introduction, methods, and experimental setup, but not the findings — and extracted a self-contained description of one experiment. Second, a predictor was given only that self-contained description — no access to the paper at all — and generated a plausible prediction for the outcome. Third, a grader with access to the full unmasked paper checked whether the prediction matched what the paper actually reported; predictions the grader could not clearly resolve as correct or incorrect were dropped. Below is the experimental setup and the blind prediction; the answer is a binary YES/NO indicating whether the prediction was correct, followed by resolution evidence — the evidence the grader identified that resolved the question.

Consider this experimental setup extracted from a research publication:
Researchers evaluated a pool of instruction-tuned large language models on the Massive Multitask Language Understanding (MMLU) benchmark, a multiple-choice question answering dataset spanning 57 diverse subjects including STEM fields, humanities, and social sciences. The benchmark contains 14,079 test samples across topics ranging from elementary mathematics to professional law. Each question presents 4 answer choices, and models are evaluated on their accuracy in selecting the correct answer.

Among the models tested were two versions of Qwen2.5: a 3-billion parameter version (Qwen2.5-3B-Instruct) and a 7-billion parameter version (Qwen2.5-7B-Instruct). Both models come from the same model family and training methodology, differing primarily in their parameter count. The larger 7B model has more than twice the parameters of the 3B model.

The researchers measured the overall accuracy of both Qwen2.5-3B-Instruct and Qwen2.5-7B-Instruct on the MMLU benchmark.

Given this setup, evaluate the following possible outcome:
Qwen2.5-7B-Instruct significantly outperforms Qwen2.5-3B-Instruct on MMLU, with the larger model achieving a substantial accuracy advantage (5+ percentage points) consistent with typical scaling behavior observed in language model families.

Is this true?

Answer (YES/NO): NO